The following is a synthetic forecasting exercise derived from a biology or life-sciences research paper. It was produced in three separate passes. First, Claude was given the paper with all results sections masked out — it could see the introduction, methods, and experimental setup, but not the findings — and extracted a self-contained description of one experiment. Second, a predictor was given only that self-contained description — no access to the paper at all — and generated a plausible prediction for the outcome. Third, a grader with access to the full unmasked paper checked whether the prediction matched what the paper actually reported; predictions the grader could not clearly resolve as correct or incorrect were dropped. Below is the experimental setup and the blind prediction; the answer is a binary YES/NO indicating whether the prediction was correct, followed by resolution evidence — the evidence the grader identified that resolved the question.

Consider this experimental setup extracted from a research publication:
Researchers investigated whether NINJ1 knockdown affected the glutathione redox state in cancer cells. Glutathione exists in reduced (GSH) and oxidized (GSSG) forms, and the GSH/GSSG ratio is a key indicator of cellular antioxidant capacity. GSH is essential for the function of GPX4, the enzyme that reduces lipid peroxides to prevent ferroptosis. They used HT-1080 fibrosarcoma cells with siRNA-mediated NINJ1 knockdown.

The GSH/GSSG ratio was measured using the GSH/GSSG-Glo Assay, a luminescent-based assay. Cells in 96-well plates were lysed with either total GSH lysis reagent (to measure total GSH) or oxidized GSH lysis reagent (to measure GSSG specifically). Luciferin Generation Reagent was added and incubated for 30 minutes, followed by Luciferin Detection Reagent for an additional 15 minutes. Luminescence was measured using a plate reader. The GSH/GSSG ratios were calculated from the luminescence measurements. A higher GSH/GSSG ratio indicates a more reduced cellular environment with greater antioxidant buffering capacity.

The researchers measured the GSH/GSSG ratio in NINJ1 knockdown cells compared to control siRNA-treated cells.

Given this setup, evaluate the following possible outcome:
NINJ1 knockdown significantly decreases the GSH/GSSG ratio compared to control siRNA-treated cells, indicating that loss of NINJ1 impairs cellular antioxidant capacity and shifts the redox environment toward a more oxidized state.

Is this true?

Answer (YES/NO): NO